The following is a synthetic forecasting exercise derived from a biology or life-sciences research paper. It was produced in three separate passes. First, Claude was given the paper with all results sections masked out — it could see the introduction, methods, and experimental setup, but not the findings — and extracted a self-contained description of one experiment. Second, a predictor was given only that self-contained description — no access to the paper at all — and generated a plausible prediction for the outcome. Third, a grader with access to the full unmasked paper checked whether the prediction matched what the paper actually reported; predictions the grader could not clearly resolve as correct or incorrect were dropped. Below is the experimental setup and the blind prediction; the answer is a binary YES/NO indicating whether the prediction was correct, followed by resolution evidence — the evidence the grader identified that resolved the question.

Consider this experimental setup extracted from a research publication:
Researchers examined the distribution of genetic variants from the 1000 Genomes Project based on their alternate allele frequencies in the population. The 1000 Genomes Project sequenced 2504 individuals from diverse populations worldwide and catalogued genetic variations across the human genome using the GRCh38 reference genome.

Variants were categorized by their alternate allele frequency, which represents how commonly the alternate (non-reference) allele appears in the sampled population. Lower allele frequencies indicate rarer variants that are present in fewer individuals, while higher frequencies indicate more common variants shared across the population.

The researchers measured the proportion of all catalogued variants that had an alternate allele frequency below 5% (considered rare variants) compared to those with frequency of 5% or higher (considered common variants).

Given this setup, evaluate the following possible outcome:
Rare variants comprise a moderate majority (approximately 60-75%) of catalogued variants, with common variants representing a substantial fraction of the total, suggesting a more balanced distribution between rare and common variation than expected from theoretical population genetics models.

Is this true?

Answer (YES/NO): NO